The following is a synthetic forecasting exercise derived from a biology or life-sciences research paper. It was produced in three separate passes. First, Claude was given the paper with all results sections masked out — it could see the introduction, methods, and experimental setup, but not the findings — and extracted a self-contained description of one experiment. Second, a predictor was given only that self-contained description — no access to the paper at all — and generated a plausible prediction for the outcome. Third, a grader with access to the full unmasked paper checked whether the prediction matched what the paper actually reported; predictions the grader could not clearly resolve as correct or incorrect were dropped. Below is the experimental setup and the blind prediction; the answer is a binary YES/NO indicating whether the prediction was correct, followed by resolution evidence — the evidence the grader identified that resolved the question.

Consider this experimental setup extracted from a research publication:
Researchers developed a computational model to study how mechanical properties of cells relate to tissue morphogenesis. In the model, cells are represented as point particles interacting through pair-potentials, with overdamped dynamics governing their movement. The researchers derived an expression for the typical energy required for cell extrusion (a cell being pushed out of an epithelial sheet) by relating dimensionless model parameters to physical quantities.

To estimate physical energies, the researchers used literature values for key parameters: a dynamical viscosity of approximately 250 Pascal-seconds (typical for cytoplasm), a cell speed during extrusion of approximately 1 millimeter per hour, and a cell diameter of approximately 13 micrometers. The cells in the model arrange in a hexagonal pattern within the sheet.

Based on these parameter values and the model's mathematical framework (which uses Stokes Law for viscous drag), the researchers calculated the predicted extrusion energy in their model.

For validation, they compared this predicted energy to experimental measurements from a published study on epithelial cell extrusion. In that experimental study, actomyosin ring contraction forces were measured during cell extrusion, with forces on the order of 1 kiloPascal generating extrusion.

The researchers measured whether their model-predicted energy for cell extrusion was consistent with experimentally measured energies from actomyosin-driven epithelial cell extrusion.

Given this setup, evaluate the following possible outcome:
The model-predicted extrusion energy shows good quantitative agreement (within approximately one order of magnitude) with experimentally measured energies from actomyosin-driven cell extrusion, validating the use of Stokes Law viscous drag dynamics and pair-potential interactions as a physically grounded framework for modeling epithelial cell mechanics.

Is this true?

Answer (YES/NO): YES